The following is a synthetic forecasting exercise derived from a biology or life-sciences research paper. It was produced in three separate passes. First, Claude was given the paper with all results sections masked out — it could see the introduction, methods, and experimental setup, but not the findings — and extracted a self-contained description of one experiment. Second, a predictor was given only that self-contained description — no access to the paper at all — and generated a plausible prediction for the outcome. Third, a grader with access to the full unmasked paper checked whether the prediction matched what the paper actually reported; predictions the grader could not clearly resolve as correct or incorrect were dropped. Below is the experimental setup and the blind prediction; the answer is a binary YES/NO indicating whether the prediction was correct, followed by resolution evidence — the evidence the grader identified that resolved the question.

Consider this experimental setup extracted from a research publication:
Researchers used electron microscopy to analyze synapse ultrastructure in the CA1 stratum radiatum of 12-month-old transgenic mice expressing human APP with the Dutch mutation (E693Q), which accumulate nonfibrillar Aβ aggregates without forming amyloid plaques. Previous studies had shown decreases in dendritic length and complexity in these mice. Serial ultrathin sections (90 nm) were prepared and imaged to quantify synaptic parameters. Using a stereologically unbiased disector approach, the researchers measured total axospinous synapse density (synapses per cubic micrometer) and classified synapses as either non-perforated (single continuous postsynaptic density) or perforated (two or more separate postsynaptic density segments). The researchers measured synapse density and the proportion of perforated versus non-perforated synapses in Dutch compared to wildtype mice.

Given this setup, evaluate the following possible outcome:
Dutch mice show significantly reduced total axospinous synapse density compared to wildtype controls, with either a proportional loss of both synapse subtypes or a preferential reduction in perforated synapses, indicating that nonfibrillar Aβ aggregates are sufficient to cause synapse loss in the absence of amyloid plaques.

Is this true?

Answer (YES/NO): NO